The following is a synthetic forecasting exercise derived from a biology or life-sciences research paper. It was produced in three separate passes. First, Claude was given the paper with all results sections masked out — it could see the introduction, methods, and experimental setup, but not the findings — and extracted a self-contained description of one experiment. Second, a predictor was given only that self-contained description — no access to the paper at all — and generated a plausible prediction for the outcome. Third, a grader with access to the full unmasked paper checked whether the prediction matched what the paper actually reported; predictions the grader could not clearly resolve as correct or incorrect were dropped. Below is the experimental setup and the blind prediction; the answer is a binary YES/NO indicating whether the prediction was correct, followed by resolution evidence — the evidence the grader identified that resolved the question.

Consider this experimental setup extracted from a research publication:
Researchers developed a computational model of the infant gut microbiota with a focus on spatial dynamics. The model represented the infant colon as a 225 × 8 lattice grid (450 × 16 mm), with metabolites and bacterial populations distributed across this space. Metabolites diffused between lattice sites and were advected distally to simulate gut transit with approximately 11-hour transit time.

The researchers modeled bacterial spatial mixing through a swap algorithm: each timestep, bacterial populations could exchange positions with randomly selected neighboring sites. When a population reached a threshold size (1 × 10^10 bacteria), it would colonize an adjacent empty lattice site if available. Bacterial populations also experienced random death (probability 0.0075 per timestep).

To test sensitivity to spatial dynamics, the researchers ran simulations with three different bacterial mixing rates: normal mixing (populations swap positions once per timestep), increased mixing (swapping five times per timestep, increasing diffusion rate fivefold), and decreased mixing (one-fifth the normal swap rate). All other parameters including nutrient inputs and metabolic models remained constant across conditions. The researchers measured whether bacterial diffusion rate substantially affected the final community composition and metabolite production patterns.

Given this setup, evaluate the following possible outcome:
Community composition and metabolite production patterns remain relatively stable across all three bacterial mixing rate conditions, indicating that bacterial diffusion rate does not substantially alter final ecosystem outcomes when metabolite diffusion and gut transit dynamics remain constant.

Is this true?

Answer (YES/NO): YES